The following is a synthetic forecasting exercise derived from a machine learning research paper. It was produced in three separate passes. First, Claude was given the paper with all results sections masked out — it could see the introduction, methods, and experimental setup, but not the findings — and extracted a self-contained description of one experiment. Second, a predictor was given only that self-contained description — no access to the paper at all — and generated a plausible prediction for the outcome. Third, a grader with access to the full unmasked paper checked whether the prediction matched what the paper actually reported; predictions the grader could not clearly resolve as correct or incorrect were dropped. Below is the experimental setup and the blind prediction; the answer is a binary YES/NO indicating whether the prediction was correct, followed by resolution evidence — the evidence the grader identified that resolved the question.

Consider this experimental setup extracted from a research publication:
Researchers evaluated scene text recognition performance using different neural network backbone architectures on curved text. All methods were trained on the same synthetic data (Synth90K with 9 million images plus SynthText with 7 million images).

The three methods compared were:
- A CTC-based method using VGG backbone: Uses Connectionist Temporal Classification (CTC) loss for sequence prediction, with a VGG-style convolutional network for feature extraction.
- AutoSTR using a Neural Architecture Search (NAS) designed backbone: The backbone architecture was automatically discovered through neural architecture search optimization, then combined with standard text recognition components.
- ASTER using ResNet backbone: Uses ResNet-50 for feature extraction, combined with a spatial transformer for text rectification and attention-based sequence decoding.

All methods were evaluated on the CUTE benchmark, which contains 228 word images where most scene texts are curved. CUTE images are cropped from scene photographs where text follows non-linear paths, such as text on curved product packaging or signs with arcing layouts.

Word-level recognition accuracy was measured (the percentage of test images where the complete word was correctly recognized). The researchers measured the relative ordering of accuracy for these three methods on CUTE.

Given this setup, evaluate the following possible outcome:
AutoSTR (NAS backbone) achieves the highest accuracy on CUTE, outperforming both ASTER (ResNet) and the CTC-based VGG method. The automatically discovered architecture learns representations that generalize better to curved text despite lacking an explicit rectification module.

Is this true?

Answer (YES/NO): YES